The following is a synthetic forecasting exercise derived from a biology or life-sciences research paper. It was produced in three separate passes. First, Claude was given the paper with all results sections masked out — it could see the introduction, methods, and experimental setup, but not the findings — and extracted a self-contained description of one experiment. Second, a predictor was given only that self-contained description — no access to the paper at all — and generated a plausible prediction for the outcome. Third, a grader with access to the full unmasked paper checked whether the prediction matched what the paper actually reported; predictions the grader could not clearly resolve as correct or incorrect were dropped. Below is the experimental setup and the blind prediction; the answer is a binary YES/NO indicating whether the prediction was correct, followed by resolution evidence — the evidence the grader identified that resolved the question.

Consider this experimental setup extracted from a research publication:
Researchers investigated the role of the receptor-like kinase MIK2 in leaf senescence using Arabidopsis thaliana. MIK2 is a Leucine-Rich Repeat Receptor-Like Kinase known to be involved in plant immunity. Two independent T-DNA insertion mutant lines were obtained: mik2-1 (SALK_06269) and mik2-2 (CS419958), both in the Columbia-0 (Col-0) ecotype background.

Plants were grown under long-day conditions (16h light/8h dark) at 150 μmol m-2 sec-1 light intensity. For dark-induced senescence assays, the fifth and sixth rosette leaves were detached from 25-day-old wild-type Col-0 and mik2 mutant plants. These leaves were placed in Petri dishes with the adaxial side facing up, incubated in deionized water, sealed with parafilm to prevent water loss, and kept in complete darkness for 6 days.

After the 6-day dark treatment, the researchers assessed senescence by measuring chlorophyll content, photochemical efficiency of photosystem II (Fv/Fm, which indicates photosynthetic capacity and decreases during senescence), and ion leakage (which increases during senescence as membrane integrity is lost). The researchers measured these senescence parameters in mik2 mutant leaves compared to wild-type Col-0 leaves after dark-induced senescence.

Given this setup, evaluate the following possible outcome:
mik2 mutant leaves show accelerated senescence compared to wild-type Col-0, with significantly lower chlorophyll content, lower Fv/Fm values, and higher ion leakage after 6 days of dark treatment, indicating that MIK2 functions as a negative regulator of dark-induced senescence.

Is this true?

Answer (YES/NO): YES